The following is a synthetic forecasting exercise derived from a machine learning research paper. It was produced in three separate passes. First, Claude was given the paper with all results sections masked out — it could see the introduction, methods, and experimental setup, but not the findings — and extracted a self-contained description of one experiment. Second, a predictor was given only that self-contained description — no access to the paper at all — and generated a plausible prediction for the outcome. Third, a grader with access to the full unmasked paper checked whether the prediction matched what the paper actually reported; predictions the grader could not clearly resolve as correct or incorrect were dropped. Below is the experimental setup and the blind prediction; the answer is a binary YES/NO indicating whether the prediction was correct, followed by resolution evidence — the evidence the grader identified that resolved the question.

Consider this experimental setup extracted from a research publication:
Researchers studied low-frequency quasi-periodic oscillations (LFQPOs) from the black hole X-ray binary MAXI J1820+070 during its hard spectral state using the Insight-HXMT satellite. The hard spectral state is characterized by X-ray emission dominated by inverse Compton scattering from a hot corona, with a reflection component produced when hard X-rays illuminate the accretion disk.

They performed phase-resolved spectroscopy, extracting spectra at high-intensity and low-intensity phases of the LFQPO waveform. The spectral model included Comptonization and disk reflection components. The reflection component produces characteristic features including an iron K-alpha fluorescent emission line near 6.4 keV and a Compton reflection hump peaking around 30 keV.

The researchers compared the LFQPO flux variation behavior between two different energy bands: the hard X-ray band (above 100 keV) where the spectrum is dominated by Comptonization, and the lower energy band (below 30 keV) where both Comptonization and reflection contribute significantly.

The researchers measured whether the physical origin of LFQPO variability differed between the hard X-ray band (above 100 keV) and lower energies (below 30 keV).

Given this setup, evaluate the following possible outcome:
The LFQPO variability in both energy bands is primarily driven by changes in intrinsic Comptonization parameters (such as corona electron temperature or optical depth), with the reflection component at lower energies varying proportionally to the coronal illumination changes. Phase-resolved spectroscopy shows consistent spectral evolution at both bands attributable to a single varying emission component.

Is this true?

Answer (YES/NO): NO